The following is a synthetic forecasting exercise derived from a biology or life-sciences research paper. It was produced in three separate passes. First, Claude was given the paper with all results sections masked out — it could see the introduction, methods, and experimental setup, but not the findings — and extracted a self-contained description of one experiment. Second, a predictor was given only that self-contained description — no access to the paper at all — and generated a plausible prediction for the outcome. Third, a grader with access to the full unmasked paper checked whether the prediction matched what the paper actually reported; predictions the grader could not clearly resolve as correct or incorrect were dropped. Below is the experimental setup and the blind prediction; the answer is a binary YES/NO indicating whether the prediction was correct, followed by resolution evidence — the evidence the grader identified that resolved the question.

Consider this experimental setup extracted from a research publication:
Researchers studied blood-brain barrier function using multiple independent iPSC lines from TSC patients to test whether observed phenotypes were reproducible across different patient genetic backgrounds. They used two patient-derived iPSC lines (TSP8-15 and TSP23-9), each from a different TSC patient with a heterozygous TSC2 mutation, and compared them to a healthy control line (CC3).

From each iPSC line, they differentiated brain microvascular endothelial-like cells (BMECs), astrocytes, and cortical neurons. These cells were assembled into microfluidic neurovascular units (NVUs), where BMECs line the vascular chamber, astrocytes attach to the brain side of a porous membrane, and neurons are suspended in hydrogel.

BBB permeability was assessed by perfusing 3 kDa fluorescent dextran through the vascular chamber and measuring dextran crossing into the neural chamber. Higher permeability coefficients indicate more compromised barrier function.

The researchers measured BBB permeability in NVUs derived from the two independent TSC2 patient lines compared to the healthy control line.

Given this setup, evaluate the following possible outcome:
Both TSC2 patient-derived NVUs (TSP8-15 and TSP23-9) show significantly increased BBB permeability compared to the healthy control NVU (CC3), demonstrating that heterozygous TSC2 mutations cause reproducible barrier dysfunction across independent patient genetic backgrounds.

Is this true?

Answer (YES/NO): YES